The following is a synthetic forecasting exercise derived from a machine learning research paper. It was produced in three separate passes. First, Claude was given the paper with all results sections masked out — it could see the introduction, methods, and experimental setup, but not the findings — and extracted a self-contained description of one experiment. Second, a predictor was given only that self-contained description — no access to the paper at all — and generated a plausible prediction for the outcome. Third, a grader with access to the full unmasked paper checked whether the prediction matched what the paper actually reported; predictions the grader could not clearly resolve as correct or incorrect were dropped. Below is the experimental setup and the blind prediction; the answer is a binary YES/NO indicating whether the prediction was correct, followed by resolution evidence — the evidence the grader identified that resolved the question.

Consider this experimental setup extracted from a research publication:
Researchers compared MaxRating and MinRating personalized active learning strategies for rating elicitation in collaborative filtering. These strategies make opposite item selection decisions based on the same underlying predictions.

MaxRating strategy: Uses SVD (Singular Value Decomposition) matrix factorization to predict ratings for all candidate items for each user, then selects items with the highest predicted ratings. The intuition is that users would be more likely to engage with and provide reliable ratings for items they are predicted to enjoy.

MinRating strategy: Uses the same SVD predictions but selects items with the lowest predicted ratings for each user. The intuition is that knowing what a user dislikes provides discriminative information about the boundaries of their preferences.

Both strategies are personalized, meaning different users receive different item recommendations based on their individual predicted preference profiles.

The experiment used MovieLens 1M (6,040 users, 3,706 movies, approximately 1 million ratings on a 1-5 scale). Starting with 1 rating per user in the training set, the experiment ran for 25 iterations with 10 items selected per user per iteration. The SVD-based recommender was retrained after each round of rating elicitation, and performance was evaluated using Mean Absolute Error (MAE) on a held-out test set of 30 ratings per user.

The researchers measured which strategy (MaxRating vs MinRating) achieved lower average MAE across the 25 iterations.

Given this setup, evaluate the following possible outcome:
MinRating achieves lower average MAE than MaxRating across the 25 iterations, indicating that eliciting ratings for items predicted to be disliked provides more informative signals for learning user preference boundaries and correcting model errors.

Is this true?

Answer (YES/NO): NO